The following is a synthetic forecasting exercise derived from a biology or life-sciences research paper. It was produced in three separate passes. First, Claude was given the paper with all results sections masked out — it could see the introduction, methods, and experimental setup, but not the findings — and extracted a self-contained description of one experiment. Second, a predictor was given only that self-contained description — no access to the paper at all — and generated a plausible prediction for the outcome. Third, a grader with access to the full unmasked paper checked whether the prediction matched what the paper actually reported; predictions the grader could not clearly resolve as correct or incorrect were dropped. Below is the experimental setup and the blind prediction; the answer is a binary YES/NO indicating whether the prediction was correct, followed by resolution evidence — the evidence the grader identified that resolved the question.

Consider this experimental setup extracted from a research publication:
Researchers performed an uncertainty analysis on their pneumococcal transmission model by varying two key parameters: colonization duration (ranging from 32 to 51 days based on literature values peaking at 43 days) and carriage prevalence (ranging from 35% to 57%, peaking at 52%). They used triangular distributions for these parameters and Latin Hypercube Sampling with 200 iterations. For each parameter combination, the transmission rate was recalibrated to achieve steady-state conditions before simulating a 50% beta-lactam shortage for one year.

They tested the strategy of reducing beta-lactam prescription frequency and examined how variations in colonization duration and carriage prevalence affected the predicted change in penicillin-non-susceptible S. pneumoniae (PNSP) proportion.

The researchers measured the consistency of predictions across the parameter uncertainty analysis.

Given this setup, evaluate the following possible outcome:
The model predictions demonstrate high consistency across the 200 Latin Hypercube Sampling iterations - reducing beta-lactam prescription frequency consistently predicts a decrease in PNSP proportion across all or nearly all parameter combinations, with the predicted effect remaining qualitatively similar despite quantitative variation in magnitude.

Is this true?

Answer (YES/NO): YES